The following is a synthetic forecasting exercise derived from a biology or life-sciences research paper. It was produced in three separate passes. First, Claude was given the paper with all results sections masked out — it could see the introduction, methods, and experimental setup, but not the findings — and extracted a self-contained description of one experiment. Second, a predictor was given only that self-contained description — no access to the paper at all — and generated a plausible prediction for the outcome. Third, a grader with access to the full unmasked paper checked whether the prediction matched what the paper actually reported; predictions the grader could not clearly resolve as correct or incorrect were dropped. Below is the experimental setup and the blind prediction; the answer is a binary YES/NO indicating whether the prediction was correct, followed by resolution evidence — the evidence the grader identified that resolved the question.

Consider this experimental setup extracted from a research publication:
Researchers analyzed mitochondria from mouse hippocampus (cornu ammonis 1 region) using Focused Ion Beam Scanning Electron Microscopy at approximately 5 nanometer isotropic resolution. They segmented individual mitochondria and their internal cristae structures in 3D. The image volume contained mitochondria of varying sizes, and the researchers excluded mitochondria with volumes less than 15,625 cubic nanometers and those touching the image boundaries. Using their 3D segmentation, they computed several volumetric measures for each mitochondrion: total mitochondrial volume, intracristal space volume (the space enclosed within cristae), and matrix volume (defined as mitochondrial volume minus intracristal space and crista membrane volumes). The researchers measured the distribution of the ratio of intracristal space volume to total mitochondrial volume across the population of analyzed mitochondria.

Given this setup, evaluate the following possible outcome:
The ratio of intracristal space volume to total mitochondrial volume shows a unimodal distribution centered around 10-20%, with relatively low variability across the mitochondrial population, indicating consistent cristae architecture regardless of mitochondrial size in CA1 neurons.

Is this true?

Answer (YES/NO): NO